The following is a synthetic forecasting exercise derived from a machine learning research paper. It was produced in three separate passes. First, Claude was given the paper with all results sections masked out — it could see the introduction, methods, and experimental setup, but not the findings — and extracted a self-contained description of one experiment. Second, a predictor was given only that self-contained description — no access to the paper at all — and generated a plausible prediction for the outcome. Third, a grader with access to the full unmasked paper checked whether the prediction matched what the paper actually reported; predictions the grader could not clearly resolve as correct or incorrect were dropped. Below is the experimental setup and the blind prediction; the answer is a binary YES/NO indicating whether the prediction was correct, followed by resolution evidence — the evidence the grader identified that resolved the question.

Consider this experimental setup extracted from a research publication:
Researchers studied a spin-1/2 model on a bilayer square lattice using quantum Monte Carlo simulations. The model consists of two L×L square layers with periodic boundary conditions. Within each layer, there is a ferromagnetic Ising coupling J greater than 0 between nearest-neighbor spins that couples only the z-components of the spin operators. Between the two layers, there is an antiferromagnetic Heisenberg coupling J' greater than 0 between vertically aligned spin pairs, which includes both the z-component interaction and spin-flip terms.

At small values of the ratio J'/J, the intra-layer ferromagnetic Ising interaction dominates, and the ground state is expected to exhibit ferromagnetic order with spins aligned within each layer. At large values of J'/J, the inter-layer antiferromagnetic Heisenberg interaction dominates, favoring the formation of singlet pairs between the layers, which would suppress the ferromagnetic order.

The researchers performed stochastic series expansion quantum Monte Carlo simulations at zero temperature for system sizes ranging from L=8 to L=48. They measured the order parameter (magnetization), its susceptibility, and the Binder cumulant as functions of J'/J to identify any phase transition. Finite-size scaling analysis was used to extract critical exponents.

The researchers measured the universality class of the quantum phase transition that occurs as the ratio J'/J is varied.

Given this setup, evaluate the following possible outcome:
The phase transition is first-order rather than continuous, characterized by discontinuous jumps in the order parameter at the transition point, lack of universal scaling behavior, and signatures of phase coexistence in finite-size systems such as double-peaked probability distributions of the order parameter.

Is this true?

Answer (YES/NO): NO